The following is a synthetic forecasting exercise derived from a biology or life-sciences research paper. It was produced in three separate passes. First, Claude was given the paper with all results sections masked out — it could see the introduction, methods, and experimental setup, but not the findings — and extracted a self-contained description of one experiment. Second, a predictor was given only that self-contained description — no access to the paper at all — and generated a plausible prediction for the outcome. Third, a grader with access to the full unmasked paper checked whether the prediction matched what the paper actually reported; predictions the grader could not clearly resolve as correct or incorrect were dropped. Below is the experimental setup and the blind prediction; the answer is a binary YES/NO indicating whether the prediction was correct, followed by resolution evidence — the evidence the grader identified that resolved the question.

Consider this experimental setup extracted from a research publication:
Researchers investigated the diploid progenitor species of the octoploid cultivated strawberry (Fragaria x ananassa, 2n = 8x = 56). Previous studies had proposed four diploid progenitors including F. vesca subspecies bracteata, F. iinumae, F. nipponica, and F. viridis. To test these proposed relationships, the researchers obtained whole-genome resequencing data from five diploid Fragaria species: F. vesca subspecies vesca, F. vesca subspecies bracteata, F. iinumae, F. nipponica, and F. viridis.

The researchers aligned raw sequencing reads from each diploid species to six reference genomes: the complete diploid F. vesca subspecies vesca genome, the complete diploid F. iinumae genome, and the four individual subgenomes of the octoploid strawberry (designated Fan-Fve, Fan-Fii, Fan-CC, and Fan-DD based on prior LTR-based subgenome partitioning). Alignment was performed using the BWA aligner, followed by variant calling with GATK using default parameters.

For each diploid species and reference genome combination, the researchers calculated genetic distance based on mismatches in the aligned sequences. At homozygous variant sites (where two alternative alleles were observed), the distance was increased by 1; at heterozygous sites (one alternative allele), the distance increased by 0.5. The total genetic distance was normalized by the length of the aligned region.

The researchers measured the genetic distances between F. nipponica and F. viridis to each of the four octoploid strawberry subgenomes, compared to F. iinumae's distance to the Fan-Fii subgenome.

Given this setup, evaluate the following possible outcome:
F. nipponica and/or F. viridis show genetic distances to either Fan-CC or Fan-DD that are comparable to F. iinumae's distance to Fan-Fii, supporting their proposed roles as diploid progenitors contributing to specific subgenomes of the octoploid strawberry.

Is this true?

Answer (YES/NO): NO